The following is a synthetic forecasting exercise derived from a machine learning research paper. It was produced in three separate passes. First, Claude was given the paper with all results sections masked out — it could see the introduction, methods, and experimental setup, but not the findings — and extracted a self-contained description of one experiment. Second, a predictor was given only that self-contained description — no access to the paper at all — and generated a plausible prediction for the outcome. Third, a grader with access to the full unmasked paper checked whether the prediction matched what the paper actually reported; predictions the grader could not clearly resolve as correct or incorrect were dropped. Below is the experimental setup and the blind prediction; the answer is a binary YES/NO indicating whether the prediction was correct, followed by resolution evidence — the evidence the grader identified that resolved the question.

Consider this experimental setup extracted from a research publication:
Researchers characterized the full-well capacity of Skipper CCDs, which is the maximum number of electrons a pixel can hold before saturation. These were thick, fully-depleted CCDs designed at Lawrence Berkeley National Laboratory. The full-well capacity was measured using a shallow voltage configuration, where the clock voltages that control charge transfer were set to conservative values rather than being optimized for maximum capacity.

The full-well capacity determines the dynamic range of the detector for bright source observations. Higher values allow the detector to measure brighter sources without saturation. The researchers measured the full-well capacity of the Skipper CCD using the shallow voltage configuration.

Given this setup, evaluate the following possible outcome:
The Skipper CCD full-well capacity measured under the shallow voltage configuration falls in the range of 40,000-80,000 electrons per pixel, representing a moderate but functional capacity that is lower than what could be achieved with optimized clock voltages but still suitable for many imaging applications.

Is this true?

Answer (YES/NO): NO